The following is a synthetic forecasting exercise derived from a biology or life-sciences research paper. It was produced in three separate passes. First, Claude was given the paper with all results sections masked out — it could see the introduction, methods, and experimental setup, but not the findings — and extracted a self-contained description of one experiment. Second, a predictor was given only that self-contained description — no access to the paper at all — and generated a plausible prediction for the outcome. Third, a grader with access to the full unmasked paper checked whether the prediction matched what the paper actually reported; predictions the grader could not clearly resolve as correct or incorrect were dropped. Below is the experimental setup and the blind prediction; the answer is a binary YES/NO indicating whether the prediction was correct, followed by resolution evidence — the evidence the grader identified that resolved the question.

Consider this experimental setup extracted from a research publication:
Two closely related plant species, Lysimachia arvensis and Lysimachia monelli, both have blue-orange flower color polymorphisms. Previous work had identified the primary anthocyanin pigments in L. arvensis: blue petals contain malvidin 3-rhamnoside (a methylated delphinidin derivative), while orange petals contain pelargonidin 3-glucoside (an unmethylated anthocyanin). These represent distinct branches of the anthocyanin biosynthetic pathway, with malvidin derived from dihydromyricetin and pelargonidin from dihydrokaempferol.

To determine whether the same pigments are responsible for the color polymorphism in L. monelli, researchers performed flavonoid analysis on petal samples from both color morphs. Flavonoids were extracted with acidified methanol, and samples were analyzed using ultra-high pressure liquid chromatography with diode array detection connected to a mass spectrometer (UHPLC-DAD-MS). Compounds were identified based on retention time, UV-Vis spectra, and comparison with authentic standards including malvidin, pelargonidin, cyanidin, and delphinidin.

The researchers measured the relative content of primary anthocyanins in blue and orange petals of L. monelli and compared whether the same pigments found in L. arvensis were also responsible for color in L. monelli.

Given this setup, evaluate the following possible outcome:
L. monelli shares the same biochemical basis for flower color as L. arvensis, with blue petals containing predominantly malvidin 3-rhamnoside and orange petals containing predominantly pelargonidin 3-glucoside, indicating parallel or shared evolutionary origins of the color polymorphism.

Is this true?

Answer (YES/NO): YES